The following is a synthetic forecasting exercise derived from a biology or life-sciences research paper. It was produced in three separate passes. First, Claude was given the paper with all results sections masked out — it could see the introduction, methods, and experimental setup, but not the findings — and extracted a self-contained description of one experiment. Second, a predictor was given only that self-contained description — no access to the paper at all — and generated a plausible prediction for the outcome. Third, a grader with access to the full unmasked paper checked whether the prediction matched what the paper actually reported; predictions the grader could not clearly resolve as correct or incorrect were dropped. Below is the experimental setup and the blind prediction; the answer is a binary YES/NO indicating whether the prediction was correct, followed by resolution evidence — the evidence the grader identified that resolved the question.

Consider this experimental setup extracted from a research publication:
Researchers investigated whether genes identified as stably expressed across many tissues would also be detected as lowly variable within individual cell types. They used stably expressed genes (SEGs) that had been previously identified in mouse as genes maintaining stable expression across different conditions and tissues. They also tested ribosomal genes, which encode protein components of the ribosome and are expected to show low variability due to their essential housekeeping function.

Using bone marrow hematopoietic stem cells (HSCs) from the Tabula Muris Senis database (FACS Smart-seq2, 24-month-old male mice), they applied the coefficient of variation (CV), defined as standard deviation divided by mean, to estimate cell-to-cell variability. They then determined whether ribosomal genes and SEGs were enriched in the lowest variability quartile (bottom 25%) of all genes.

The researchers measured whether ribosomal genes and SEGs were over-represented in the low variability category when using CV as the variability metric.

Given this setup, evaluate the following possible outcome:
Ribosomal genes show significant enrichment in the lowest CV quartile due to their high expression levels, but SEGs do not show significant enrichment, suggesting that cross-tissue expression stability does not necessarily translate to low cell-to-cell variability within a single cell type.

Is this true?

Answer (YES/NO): NO